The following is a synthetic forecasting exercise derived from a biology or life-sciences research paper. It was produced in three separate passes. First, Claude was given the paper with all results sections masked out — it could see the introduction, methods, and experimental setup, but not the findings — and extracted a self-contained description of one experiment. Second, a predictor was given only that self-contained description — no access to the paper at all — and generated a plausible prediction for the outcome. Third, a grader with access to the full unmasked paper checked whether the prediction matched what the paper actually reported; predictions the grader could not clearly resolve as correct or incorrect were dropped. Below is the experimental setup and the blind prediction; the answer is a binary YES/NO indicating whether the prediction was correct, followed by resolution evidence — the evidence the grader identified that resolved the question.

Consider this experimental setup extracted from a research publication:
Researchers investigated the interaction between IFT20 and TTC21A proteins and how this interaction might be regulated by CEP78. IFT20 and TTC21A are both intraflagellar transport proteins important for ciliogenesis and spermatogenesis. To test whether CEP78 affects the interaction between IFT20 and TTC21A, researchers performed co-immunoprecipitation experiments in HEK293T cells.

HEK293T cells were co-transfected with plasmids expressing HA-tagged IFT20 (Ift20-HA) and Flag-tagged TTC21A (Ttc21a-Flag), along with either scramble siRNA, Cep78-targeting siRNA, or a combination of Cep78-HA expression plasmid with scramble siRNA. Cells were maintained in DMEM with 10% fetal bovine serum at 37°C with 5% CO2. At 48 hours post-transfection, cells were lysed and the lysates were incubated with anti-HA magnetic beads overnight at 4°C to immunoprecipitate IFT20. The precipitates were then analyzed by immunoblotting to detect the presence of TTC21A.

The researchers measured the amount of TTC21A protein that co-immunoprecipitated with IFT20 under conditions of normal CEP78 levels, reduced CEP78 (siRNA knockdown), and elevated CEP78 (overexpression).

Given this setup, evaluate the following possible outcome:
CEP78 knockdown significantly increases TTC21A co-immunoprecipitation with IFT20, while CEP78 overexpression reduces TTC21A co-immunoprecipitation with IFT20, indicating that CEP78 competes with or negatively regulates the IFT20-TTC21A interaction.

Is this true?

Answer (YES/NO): NO